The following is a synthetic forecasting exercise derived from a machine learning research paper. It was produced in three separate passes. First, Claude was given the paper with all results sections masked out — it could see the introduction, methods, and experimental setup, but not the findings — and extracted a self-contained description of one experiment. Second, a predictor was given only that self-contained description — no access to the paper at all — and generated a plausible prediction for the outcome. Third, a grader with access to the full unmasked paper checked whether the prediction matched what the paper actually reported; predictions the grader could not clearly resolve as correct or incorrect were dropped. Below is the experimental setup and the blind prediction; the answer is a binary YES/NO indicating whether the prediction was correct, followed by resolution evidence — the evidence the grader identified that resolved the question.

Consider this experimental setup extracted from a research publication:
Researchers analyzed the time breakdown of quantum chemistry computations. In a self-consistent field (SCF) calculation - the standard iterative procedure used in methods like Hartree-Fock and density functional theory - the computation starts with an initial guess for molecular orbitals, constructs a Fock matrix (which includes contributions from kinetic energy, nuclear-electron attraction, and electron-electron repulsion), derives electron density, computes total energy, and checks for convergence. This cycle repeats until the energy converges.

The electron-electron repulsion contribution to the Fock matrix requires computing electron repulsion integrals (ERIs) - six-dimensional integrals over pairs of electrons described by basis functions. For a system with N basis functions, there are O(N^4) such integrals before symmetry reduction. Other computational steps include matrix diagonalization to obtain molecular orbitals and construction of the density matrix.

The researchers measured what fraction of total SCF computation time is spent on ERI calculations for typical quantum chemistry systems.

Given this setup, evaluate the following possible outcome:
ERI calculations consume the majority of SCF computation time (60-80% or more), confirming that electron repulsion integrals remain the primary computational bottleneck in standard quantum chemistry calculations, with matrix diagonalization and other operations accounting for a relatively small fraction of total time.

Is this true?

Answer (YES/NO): YES